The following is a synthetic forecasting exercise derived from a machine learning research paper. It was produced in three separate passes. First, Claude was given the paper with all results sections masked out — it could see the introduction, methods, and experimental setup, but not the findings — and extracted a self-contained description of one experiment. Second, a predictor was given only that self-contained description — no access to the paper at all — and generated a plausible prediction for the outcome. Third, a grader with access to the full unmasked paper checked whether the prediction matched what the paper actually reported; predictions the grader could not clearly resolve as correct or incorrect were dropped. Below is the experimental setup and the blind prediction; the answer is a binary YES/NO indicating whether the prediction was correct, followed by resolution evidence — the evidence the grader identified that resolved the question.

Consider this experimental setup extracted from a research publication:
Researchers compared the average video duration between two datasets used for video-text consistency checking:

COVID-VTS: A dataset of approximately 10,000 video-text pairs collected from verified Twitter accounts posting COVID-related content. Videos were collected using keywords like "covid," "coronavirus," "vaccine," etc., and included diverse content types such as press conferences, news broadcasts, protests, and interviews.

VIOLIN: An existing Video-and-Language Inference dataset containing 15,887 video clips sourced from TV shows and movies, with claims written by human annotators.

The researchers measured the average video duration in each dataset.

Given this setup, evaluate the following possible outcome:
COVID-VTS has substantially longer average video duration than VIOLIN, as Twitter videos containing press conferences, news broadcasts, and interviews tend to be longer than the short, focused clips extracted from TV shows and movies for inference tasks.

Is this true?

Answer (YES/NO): NO